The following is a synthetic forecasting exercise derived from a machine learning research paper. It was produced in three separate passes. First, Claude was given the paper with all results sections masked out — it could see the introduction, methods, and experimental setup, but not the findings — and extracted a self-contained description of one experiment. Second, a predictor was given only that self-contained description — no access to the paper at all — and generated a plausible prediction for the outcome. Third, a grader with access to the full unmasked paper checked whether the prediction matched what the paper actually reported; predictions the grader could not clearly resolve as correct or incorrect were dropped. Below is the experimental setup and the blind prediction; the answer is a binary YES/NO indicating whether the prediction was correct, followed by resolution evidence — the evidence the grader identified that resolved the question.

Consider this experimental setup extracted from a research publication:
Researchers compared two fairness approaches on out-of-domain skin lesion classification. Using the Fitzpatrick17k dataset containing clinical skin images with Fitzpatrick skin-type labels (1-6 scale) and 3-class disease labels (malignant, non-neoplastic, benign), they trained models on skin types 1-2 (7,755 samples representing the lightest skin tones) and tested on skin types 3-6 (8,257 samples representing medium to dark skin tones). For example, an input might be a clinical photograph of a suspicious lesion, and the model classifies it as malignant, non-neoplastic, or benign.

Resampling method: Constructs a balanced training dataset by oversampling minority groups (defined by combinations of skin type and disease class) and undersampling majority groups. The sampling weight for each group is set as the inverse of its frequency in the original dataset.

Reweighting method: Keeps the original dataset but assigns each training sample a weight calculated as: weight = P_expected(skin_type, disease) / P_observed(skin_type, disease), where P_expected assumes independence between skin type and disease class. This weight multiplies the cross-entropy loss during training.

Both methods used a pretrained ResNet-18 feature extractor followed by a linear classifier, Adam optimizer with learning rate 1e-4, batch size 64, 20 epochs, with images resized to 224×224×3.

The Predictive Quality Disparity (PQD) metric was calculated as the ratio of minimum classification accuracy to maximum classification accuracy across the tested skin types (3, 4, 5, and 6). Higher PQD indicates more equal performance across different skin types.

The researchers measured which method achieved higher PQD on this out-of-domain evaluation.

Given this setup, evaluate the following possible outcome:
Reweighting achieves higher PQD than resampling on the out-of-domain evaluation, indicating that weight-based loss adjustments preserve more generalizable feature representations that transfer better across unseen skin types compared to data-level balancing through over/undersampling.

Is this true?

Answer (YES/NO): YES